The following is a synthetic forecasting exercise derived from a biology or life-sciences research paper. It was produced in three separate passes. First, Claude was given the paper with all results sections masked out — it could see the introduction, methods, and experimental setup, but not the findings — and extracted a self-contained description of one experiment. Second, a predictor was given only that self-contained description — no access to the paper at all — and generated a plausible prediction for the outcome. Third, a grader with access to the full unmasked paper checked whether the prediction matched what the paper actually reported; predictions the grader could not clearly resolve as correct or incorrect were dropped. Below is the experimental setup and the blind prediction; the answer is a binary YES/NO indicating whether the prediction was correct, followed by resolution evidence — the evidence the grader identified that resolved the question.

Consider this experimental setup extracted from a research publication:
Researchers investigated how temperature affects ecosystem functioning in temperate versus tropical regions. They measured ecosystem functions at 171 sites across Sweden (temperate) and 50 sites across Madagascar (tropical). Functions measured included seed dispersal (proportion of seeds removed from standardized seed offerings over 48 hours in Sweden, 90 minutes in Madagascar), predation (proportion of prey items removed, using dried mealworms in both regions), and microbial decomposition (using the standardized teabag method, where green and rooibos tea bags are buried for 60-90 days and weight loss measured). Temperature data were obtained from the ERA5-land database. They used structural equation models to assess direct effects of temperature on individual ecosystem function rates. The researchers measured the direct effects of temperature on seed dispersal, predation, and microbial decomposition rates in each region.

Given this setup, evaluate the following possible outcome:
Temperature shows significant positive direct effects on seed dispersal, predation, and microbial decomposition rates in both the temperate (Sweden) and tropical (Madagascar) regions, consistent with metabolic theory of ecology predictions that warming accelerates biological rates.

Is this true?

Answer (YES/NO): NO